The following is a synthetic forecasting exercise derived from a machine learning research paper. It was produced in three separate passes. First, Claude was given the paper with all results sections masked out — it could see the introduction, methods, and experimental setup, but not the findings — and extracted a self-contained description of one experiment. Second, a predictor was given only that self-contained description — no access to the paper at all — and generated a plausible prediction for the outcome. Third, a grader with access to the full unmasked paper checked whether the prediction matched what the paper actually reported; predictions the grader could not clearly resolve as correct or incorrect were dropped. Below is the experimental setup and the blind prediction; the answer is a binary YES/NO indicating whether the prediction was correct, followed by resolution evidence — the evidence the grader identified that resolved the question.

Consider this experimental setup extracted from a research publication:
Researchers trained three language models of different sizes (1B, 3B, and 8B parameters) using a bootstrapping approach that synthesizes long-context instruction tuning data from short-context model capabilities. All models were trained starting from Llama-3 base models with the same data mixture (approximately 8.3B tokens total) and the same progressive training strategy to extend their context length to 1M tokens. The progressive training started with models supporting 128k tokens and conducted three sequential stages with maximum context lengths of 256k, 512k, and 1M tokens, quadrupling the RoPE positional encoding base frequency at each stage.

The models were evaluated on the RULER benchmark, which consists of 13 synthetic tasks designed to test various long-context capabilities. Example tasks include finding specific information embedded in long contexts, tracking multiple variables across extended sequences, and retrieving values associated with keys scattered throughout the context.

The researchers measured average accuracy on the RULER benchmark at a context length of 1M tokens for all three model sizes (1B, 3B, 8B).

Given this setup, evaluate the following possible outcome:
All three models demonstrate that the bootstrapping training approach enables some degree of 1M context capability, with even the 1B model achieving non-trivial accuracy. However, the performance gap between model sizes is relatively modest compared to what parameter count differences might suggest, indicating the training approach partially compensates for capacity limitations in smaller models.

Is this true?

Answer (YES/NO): NO